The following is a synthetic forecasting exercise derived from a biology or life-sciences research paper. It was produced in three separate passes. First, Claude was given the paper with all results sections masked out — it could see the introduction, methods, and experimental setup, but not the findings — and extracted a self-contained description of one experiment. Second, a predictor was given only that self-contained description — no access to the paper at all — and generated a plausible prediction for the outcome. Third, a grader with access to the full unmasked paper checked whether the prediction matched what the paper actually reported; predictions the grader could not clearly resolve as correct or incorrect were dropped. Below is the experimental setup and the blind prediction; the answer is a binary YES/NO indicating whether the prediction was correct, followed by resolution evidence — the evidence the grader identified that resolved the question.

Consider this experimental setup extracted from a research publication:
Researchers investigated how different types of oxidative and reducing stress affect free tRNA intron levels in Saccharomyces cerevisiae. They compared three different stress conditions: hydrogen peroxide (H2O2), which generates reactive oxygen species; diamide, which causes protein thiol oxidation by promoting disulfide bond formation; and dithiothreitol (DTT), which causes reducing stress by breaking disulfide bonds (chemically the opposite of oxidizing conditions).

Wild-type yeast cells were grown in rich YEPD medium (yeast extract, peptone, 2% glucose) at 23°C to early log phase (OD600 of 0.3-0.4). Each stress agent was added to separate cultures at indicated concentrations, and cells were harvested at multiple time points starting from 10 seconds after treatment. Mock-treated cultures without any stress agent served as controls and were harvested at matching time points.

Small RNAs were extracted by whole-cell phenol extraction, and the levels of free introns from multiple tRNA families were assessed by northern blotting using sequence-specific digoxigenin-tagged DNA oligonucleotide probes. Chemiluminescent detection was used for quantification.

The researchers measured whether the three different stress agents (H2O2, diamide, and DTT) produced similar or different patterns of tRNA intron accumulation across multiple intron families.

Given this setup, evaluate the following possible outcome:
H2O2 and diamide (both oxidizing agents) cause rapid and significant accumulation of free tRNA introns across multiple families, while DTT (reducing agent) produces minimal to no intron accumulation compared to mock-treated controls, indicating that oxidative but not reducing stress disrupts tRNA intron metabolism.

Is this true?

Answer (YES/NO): NO